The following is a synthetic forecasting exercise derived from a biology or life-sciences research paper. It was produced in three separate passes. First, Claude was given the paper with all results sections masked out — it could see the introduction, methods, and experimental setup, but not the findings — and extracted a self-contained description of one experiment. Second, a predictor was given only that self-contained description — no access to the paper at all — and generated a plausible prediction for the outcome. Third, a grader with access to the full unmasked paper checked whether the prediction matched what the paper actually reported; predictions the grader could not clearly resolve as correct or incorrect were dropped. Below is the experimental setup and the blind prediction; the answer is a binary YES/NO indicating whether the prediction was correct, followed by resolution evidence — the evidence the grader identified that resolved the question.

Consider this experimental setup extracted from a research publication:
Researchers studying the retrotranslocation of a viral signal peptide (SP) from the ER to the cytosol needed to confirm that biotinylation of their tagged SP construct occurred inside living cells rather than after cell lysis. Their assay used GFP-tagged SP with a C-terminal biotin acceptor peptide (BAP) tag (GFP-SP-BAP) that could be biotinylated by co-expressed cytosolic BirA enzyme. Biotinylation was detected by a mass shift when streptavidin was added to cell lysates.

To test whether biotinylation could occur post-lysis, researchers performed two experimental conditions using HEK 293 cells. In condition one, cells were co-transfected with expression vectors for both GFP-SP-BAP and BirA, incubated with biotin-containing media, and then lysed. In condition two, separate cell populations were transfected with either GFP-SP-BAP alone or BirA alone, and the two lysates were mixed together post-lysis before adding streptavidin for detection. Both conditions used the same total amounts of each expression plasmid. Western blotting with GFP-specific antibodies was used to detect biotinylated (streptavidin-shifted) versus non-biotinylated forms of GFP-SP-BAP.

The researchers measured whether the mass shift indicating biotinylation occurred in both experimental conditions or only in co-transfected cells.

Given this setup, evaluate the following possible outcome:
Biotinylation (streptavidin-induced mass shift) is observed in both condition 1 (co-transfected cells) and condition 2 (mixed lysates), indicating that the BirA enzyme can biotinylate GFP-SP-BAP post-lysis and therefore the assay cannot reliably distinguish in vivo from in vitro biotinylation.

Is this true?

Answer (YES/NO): NO